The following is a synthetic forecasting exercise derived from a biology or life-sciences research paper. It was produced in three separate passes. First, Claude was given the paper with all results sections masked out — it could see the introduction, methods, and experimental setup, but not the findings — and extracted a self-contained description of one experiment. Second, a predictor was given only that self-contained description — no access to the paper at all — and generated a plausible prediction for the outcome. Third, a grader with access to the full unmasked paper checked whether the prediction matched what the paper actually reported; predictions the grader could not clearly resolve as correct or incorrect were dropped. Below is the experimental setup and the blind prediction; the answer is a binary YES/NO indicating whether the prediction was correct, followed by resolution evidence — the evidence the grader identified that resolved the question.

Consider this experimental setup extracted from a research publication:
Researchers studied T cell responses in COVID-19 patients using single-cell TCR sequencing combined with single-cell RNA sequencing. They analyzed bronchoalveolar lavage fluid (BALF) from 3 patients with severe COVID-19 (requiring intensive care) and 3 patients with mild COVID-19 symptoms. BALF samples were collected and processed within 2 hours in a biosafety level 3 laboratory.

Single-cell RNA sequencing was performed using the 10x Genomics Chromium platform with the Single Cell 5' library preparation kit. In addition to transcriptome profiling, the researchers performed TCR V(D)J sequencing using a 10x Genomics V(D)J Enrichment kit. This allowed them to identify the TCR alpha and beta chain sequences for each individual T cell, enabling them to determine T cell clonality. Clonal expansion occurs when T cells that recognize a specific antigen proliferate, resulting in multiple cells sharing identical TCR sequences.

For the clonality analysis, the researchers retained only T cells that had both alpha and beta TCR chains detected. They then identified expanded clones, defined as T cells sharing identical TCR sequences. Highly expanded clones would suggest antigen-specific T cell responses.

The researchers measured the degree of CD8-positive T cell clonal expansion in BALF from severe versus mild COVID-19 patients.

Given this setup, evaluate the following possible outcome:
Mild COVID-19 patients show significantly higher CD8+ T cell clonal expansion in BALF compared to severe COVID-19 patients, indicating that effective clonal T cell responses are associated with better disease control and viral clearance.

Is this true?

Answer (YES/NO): YES